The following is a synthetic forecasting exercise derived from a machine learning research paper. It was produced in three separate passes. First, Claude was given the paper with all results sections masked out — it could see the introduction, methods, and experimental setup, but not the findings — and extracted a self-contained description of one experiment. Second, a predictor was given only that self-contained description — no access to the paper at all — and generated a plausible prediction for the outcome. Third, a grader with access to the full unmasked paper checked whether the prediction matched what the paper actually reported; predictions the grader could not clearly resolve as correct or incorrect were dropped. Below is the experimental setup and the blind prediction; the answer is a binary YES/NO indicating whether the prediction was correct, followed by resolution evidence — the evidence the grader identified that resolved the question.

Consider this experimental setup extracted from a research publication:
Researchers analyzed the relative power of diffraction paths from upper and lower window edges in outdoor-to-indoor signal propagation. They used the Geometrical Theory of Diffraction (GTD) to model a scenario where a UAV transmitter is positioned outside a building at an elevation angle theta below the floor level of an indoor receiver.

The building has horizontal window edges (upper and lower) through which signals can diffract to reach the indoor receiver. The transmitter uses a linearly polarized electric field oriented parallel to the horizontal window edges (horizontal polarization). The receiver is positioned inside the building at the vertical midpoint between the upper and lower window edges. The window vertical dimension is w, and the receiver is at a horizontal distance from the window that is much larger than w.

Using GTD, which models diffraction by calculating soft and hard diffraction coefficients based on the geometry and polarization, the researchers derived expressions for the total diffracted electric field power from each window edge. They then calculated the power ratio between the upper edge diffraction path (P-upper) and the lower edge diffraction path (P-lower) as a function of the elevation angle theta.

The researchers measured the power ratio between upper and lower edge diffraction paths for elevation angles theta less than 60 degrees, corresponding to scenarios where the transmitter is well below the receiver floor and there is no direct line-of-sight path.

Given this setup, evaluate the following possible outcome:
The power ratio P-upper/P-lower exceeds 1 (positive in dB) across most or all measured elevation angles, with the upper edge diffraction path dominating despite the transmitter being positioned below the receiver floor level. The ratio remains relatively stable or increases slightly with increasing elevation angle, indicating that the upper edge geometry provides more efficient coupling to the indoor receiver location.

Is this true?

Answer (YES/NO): NO